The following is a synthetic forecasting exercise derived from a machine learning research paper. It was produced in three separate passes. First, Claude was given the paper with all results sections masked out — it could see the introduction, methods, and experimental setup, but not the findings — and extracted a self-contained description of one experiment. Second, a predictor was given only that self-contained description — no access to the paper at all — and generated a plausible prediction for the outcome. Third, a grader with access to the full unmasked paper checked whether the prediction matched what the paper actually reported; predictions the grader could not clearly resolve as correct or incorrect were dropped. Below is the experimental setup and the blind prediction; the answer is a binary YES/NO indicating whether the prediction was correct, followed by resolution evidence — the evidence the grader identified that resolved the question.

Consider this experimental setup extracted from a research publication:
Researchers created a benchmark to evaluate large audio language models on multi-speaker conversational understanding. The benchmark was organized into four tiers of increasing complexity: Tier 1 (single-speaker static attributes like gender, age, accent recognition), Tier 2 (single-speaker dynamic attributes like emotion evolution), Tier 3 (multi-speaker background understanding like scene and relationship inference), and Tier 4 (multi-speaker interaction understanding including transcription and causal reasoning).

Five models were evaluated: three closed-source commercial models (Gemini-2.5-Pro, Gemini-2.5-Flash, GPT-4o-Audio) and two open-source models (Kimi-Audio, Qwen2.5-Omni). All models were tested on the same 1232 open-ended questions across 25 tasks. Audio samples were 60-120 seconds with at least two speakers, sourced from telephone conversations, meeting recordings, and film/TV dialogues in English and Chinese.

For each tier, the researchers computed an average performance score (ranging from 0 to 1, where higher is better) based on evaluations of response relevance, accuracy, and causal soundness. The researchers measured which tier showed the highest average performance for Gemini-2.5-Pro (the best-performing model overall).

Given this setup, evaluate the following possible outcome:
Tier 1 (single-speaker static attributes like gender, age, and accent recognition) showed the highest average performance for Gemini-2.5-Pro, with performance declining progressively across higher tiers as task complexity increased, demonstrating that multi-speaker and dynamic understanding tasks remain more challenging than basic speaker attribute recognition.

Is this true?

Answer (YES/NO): NO